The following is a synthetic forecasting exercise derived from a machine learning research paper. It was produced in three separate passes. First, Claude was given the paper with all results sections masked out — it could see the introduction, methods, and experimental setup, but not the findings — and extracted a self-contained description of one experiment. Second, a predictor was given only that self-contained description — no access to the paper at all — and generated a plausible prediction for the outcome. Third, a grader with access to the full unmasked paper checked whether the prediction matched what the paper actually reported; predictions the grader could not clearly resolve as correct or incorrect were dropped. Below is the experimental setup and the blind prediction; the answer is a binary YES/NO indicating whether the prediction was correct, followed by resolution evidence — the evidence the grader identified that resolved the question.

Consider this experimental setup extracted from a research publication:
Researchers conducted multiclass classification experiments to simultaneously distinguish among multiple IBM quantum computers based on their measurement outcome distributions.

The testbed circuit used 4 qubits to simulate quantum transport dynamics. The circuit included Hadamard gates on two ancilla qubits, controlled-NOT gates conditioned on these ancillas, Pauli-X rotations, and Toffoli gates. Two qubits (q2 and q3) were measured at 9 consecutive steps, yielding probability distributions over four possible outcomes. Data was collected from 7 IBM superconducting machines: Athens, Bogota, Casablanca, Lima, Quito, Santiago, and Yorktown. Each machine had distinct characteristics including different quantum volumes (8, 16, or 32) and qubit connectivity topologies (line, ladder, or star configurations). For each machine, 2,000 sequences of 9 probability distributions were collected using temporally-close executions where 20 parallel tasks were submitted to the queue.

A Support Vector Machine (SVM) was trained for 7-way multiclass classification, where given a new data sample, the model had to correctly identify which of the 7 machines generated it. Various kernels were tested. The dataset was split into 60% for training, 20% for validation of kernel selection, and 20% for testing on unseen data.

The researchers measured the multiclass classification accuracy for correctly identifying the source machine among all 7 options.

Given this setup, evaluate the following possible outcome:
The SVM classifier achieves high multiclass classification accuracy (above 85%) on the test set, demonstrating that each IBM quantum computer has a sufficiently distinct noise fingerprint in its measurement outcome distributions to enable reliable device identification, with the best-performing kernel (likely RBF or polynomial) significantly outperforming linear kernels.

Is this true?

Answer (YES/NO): NO